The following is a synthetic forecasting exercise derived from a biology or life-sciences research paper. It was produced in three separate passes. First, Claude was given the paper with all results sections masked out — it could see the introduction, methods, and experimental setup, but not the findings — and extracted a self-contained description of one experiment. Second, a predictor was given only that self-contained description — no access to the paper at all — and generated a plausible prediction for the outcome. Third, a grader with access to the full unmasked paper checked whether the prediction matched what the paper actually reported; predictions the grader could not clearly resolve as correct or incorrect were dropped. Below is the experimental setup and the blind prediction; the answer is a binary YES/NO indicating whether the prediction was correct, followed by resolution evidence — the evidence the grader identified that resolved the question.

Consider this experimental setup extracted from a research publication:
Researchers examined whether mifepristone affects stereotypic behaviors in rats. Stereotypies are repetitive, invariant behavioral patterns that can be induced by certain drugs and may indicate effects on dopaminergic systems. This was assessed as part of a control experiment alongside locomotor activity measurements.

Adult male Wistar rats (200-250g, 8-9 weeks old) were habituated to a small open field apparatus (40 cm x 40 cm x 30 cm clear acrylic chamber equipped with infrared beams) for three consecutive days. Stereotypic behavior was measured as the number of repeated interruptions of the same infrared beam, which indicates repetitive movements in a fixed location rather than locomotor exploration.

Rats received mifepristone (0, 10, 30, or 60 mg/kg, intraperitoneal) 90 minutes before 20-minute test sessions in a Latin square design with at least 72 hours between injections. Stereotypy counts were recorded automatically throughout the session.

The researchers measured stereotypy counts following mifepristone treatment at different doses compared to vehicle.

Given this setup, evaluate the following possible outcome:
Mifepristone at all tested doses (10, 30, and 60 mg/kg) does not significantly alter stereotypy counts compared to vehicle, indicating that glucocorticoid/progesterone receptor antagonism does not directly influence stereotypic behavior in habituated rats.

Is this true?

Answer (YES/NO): YES